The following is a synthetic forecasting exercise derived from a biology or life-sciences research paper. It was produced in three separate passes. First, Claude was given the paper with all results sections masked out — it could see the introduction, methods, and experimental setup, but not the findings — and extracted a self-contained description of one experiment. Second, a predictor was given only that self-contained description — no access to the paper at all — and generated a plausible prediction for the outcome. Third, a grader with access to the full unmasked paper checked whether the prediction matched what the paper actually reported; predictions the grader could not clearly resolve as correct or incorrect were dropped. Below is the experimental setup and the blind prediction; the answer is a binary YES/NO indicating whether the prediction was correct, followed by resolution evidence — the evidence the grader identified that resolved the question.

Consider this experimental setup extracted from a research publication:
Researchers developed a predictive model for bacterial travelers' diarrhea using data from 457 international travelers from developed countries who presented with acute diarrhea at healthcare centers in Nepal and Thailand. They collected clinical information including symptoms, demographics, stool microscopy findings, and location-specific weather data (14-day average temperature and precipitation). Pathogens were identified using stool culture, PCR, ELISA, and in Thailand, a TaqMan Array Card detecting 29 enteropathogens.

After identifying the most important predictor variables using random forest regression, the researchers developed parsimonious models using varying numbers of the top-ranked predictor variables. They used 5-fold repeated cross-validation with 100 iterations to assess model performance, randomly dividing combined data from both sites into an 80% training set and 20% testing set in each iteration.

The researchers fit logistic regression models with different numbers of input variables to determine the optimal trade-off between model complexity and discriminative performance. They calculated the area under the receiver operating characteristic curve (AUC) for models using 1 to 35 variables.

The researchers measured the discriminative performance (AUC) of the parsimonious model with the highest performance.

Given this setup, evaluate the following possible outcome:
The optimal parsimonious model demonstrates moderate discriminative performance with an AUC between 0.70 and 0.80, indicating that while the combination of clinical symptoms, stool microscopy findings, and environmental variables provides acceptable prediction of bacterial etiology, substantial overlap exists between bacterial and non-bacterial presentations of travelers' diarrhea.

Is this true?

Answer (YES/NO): YES